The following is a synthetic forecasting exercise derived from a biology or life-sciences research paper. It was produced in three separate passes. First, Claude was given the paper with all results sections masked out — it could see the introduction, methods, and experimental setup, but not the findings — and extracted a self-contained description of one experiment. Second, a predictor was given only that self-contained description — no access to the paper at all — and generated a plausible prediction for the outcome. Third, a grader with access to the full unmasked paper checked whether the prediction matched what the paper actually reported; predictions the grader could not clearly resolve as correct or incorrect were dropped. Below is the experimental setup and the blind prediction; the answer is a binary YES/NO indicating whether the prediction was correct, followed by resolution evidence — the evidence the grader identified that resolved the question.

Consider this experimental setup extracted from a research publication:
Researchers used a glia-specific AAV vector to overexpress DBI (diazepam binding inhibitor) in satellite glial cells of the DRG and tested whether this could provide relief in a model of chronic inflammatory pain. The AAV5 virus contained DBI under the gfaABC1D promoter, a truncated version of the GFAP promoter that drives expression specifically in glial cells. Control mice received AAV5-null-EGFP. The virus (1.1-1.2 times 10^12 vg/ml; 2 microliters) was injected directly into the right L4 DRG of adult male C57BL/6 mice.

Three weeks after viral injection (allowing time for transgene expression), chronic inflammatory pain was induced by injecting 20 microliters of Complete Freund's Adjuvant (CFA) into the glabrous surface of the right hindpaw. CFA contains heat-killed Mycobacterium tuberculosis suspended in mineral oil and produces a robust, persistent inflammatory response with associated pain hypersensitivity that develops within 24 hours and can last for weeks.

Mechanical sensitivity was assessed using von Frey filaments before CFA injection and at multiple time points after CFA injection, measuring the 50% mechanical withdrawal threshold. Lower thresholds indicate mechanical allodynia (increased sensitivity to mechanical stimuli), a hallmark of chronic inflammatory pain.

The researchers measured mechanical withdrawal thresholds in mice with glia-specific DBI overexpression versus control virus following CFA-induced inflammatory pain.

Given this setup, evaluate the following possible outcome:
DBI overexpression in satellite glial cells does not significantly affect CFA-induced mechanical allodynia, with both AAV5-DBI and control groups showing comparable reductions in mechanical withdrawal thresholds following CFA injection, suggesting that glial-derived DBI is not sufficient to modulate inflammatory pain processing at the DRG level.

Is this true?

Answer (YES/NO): NO